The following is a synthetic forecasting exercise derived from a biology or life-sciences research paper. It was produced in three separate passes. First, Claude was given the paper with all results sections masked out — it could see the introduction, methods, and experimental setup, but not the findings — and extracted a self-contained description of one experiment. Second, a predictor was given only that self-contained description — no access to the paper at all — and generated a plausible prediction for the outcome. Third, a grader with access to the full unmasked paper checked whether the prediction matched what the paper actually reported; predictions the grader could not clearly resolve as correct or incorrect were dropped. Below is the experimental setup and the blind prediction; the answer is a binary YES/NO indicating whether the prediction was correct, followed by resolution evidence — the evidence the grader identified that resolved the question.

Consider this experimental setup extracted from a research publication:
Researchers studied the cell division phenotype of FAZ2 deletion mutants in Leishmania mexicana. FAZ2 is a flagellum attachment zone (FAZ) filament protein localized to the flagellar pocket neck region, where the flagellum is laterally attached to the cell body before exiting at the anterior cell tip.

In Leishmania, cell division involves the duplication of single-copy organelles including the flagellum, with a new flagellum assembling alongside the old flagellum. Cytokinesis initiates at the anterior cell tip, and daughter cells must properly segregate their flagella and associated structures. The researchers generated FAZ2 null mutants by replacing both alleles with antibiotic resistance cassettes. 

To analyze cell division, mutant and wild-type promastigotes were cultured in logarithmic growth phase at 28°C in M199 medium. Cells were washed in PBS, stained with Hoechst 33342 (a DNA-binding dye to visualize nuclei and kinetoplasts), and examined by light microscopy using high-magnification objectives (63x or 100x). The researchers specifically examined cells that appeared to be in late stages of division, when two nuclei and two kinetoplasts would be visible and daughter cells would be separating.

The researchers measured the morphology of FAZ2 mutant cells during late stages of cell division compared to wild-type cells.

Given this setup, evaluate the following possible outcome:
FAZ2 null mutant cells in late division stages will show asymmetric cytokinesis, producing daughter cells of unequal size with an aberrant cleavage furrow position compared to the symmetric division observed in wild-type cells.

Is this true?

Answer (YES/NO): NO